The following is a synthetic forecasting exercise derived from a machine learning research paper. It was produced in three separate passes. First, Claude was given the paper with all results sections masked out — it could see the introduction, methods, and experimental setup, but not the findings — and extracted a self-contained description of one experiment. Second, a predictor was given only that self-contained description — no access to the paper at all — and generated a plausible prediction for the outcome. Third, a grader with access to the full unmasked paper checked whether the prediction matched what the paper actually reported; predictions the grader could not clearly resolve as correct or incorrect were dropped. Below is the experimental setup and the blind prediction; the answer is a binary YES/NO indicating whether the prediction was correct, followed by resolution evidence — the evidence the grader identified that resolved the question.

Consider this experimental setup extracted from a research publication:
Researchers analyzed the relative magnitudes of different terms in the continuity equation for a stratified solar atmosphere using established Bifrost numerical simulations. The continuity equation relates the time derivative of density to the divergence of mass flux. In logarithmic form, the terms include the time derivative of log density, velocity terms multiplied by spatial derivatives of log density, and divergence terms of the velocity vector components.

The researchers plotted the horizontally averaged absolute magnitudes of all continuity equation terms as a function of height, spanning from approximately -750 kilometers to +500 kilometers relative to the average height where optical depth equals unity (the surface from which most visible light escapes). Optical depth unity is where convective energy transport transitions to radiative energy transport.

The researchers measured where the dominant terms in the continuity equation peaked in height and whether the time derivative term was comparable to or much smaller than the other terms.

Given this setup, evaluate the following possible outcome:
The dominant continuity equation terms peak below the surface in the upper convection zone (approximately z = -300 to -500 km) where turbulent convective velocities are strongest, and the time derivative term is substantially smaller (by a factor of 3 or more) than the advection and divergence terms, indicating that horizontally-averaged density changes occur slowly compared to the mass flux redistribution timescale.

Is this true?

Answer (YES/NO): NO